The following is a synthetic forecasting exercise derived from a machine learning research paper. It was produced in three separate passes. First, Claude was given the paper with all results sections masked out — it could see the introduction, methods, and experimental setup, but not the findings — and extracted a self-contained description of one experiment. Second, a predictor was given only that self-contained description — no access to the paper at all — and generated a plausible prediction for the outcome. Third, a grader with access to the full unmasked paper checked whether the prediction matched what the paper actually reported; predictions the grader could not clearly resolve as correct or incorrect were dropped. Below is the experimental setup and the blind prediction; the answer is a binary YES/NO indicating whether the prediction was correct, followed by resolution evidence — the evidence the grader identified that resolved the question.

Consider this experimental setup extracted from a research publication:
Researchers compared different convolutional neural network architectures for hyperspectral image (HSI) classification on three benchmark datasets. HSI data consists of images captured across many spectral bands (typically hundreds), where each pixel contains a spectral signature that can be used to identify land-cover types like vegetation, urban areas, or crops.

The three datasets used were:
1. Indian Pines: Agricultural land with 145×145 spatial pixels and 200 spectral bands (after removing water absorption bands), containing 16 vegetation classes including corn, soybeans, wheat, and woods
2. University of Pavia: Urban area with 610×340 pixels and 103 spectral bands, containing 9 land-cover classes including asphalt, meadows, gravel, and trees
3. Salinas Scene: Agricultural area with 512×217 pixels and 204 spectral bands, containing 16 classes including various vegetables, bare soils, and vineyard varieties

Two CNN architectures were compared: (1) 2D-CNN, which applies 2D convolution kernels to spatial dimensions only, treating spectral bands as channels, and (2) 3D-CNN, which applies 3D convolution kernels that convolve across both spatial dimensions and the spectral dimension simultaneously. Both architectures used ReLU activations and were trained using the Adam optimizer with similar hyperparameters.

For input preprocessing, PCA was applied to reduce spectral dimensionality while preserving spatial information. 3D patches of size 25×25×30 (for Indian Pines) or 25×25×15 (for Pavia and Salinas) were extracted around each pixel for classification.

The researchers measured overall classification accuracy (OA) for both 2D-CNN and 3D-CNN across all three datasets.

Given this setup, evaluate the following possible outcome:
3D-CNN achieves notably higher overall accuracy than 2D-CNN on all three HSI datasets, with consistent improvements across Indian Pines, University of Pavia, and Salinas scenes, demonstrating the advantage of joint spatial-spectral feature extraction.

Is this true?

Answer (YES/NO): NO